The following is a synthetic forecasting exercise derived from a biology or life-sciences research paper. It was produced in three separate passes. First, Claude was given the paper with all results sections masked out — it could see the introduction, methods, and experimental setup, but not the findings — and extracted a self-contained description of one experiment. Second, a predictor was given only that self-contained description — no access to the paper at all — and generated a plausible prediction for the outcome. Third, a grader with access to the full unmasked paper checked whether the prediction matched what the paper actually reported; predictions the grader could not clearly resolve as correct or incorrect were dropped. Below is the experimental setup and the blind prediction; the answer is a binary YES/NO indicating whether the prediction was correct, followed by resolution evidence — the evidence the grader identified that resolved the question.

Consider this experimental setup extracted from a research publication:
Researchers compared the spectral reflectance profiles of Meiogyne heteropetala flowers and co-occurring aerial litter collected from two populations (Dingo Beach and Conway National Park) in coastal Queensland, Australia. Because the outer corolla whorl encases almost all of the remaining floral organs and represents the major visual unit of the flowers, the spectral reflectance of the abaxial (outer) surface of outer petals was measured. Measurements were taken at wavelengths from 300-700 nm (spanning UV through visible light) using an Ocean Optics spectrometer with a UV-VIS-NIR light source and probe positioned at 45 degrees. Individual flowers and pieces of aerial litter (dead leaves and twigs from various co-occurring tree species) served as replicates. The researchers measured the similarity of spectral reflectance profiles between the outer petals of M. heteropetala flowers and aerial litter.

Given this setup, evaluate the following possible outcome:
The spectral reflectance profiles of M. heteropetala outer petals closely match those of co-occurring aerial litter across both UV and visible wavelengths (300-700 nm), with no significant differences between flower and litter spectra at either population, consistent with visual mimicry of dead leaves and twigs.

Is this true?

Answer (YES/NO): NO